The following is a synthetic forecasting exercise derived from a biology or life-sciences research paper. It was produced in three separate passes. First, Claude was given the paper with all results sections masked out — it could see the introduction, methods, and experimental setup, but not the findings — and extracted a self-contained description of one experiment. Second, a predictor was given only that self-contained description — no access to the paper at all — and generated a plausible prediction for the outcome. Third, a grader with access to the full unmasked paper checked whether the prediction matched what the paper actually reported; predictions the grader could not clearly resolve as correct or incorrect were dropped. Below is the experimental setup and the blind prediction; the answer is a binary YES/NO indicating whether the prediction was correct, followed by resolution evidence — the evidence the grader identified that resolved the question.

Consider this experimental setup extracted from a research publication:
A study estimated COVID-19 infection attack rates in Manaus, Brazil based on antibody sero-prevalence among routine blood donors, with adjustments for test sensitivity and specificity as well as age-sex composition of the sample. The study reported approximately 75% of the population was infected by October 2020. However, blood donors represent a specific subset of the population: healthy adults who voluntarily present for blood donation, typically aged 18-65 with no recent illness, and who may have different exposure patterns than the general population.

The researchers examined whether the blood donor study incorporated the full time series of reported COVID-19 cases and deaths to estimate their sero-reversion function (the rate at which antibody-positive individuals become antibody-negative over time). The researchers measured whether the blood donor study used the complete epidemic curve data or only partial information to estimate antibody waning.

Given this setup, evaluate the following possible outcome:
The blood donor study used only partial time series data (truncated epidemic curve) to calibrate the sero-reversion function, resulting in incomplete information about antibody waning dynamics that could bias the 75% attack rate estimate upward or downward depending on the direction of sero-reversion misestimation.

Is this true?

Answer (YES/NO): YES